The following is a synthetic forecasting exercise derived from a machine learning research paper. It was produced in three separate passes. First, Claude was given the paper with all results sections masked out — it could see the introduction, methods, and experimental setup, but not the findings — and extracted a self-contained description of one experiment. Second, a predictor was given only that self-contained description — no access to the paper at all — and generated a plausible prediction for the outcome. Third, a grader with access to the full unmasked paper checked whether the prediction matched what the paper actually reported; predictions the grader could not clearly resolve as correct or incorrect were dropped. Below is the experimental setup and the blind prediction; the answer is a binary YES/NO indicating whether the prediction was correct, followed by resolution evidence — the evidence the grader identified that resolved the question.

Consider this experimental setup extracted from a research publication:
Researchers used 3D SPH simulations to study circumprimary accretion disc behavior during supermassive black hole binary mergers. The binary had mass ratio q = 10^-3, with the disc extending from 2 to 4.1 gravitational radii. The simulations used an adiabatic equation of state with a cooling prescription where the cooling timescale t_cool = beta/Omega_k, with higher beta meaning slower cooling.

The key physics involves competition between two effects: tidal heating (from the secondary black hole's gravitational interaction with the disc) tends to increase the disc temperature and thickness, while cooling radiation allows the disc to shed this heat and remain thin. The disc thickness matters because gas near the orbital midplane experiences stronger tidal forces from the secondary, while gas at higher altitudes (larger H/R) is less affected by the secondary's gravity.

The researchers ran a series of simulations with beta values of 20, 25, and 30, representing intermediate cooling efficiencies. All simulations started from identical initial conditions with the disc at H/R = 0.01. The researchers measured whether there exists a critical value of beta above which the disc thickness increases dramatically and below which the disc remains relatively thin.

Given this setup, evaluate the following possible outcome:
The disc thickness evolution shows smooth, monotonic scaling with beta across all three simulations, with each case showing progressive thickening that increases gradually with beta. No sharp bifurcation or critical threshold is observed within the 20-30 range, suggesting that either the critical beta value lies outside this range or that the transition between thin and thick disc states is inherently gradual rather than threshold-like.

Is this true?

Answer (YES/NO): NO